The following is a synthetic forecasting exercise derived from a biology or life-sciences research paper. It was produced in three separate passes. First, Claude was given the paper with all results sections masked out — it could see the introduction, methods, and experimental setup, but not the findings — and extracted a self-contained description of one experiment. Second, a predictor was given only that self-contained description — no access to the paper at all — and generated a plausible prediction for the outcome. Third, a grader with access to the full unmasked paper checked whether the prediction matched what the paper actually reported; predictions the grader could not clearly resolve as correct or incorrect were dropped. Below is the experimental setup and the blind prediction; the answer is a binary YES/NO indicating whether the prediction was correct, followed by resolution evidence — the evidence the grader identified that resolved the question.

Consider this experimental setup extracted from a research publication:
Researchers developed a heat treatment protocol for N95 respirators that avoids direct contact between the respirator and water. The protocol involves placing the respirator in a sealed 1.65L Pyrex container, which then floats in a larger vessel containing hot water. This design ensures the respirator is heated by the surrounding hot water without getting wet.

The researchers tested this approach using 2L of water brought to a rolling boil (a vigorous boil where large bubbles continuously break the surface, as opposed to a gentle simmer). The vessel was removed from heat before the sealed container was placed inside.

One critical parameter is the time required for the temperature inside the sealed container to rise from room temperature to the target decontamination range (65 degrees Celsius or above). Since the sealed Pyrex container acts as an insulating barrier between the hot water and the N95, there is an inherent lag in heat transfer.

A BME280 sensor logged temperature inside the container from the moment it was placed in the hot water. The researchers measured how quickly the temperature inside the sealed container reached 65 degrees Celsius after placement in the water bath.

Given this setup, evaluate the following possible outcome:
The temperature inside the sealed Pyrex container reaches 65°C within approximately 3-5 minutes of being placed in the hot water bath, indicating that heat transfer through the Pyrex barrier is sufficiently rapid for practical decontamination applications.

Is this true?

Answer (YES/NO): NO